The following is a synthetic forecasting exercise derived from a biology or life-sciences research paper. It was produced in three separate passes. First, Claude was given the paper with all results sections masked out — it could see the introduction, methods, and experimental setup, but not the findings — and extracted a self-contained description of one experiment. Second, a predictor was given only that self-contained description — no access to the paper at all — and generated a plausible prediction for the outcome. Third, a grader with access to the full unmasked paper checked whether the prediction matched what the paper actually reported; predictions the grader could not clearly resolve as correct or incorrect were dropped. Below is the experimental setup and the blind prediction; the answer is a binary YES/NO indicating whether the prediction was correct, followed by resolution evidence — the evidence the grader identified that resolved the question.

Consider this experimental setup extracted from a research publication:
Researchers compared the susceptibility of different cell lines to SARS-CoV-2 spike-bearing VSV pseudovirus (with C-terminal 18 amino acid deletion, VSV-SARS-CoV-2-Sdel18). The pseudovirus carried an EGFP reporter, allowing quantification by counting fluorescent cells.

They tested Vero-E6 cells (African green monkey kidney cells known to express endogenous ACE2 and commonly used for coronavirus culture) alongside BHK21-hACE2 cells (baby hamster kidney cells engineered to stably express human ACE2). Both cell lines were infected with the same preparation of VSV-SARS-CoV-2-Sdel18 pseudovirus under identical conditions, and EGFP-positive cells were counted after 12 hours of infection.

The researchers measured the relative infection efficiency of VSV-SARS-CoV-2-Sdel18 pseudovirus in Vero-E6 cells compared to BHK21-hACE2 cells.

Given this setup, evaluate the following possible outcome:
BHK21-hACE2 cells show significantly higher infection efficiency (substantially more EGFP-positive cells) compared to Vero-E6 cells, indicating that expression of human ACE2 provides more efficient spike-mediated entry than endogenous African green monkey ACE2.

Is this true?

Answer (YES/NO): YES